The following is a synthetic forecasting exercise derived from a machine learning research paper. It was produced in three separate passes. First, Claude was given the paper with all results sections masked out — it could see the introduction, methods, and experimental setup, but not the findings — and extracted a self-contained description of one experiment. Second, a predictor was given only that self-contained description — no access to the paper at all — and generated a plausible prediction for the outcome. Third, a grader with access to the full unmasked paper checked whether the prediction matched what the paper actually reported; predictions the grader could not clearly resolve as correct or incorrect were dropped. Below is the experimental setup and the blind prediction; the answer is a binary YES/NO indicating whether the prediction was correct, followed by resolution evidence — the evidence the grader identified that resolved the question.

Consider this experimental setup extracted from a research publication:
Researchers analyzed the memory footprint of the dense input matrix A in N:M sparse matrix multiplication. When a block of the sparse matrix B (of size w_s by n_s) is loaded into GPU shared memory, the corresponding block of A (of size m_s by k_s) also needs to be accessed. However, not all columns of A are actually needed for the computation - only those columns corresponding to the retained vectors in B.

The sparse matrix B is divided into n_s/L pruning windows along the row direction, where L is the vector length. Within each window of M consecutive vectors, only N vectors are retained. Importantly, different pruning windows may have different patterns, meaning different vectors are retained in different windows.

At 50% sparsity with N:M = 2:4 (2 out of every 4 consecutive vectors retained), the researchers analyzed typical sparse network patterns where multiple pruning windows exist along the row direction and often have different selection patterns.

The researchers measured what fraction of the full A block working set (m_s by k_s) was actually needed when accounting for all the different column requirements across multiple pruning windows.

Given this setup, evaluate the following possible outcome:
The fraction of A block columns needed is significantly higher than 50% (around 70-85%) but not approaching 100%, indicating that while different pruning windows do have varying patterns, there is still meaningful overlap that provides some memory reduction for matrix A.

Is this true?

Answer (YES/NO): NO